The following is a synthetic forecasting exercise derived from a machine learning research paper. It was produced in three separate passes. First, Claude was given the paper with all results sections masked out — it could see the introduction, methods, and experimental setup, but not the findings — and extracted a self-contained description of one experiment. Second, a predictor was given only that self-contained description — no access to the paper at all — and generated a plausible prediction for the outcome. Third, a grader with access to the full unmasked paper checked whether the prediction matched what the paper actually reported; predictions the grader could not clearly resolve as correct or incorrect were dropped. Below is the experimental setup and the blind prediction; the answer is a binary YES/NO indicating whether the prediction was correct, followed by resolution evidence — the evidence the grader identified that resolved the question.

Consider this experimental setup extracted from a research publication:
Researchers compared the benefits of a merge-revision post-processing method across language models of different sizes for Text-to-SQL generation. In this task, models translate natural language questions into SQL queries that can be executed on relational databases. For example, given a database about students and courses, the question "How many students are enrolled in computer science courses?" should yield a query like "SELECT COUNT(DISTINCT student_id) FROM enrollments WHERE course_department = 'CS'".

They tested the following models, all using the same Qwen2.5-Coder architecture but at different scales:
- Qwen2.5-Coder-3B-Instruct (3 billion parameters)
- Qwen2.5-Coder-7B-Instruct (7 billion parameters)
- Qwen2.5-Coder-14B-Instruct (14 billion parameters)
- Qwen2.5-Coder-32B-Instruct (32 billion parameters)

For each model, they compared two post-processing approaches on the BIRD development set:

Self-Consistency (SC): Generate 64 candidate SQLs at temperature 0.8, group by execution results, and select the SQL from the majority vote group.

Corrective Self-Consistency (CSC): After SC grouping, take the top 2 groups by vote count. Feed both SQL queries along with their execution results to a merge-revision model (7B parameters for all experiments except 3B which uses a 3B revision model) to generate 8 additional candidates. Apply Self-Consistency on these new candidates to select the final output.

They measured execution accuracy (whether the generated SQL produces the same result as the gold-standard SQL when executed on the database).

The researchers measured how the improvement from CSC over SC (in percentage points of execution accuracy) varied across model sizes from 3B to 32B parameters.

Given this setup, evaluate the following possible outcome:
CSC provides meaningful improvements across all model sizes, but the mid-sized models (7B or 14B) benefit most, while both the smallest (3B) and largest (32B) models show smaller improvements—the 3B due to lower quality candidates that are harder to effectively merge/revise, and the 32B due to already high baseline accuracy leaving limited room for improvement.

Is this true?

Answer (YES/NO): NO